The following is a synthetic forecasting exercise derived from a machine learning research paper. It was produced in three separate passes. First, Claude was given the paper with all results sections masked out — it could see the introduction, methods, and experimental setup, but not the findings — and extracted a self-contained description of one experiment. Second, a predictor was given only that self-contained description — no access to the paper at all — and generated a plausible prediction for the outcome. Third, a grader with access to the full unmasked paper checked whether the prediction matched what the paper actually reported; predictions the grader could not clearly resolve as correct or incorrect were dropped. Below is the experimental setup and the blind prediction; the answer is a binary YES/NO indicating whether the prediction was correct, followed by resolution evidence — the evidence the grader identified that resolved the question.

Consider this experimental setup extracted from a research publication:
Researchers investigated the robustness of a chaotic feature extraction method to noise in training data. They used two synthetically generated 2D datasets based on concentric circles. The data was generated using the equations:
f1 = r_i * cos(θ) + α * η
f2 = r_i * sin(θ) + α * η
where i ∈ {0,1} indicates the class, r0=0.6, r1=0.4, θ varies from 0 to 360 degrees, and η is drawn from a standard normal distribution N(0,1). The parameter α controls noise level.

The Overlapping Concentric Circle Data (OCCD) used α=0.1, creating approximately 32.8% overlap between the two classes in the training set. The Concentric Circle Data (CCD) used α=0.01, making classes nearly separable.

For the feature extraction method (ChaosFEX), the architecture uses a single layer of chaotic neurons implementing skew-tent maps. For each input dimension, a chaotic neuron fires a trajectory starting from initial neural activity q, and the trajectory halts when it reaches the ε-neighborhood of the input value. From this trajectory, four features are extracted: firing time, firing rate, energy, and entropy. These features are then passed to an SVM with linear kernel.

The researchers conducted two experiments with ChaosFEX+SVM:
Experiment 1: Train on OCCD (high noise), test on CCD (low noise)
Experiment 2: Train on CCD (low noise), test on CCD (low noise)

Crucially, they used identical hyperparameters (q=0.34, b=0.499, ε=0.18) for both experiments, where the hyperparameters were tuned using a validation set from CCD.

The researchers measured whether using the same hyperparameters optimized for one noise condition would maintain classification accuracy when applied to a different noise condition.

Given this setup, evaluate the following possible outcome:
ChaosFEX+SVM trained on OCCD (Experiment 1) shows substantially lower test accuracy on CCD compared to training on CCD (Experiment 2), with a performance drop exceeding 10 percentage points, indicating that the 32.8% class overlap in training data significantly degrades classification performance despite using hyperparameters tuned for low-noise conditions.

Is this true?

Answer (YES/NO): NO